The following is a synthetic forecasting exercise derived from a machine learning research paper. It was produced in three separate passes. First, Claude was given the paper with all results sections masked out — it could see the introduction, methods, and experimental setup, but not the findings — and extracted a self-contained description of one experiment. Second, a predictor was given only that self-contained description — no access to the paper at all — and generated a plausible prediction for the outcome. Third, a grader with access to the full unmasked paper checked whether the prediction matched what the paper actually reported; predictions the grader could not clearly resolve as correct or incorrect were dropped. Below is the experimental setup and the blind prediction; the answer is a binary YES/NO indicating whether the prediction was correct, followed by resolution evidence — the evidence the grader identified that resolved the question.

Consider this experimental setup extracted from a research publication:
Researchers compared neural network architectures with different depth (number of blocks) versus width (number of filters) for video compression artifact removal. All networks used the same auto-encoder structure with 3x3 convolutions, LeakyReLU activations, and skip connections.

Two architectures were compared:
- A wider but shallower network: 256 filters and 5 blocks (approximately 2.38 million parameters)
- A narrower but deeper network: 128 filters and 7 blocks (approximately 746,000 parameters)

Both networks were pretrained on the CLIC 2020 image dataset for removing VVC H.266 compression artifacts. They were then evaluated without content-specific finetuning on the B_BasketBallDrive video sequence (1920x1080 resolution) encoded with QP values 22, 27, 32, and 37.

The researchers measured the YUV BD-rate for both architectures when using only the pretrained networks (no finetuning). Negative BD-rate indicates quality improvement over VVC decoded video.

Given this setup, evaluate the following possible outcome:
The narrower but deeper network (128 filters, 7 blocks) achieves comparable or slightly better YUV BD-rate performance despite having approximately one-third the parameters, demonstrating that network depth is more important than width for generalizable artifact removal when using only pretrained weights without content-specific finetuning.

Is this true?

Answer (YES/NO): NO